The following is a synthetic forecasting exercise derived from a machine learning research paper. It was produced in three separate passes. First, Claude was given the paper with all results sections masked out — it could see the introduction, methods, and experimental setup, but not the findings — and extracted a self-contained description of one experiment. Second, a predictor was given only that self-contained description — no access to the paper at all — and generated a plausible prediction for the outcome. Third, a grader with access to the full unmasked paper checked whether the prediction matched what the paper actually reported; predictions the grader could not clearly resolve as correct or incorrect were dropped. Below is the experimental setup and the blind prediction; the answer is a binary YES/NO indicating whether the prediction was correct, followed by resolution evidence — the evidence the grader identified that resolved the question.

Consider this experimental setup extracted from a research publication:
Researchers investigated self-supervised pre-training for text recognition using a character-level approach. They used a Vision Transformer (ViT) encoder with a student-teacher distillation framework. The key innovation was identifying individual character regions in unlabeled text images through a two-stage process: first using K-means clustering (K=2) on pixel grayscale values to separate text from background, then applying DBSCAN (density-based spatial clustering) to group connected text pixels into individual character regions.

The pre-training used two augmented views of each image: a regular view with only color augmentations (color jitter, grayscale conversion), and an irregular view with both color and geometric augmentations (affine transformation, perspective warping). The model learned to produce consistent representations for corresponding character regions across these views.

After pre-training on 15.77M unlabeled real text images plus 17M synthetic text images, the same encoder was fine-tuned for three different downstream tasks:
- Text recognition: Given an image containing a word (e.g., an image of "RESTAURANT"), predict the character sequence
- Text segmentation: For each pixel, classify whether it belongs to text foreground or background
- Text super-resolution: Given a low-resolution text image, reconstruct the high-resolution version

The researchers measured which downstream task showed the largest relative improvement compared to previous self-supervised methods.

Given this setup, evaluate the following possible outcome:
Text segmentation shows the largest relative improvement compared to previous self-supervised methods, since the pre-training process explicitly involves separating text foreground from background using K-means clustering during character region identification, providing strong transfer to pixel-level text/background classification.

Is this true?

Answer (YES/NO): NO